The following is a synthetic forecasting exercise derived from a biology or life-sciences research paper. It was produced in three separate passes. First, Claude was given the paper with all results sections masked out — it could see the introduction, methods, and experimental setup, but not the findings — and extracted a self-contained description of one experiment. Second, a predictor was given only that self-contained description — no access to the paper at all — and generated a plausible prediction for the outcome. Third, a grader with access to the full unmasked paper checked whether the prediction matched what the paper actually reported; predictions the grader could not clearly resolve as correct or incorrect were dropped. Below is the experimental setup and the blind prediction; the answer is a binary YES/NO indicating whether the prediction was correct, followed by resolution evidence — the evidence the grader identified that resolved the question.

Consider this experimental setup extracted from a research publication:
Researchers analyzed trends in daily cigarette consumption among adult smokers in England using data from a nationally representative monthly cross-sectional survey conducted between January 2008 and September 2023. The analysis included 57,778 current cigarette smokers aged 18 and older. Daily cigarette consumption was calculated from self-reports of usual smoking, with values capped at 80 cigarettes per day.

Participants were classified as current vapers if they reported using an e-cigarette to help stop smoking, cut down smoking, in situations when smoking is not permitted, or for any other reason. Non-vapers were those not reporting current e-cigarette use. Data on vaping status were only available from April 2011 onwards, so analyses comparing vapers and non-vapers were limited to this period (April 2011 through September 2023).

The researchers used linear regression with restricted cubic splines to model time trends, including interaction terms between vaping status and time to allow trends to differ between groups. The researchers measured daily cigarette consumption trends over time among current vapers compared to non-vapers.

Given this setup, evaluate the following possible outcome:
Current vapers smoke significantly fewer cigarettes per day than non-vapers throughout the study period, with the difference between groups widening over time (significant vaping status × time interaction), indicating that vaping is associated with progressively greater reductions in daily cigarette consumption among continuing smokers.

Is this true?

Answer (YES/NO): NO